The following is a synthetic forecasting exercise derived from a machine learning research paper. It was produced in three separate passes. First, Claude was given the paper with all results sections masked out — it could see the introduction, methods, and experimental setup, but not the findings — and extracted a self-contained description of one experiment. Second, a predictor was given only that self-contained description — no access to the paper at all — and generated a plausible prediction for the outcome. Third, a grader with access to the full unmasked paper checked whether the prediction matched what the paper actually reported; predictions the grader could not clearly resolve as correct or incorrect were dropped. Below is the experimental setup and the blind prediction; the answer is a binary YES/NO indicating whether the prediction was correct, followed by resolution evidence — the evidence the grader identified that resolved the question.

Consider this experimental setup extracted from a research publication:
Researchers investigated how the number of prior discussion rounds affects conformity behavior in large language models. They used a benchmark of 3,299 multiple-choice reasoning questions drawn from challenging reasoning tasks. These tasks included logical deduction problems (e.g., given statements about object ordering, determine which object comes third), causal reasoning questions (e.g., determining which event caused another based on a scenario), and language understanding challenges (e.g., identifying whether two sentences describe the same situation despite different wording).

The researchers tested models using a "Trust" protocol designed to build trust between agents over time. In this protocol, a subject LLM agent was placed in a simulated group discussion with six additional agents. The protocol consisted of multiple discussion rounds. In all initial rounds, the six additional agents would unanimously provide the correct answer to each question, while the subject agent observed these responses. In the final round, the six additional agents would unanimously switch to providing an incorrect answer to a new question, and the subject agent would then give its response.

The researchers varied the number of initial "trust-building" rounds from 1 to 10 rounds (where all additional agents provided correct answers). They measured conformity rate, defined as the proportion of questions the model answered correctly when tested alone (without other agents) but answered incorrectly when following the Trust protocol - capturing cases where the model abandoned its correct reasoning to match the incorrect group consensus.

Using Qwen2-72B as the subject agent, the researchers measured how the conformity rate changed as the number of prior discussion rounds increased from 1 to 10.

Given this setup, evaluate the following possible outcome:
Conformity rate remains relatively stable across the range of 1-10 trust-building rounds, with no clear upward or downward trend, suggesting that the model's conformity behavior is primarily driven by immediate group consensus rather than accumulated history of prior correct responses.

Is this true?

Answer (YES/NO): NO